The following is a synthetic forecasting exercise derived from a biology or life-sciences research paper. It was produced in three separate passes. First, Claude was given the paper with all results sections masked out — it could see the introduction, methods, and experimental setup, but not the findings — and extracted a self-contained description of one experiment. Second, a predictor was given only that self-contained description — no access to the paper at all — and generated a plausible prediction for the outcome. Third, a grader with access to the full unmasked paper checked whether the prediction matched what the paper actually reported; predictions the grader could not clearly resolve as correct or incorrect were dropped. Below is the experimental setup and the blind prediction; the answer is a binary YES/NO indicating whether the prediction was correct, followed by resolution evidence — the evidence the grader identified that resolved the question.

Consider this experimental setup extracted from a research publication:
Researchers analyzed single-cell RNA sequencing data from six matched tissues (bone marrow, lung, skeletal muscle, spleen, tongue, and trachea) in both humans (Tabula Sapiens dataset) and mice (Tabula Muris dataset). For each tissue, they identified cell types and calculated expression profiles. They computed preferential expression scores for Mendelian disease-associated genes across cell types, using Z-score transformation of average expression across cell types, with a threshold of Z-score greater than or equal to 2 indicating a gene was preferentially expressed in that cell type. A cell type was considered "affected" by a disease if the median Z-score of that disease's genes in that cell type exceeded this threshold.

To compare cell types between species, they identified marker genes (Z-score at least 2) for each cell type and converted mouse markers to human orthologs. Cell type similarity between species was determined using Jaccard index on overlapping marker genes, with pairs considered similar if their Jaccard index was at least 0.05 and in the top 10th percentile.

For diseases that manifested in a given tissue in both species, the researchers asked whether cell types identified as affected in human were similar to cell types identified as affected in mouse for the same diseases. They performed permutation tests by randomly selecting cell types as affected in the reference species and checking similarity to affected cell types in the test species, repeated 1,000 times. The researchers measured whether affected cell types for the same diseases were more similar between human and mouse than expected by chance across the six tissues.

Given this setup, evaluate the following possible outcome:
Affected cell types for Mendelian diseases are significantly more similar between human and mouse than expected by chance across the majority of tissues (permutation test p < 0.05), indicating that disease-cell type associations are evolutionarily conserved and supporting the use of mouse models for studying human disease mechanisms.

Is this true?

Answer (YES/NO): YES